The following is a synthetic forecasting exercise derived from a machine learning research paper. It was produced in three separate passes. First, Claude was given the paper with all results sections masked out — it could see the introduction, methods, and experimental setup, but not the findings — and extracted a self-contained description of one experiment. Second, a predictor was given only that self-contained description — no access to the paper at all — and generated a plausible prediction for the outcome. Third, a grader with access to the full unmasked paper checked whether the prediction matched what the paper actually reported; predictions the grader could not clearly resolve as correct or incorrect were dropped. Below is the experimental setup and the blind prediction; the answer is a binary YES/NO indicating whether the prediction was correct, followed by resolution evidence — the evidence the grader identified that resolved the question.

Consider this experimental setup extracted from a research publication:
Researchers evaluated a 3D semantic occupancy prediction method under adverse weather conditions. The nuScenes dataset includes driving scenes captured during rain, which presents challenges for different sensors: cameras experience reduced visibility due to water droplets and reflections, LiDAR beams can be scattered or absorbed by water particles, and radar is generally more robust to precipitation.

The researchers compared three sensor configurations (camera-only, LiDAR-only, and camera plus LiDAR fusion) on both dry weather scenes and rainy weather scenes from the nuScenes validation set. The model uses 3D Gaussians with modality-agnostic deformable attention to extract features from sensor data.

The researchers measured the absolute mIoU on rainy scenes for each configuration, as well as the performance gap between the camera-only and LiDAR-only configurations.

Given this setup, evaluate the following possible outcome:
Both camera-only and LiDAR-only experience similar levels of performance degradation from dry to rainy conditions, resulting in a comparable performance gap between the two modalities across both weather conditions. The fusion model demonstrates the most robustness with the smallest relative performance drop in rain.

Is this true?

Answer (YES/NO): NO